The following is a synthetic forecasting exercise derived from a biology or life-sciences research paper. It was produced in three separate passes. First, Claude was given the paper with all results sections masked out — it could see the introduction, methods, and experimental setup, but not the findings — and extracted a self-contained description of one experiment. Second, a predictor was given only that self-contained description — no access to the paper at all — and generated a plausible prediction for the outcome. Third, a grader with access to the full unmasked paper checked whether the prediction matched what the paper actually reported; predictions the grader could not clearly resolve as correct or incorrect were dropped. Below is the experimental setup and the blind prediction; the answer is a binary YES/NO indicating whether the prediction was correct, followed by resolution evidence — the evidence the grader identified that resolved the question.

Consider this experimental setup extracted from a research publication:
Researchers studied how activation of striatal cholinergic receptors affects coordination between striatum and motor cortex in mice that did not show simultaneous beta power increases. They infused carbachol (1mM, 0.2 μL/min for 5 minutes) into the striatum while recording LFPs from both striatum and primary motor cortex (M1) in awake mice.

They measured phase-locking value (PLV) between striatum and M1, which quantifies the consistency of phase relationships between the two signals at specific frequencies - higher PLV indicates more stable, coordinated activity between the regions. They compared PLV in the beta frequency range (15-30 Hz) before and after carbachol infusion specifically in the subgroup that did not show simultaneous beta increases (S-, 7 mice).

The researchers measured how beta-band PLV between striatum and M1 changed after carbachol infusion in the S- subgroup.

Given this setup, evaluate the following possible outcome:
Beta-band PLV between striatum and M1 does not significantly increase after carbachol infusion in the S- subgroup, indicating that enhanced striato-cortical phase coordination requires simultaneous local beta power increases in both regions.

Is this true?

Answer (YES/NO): YES